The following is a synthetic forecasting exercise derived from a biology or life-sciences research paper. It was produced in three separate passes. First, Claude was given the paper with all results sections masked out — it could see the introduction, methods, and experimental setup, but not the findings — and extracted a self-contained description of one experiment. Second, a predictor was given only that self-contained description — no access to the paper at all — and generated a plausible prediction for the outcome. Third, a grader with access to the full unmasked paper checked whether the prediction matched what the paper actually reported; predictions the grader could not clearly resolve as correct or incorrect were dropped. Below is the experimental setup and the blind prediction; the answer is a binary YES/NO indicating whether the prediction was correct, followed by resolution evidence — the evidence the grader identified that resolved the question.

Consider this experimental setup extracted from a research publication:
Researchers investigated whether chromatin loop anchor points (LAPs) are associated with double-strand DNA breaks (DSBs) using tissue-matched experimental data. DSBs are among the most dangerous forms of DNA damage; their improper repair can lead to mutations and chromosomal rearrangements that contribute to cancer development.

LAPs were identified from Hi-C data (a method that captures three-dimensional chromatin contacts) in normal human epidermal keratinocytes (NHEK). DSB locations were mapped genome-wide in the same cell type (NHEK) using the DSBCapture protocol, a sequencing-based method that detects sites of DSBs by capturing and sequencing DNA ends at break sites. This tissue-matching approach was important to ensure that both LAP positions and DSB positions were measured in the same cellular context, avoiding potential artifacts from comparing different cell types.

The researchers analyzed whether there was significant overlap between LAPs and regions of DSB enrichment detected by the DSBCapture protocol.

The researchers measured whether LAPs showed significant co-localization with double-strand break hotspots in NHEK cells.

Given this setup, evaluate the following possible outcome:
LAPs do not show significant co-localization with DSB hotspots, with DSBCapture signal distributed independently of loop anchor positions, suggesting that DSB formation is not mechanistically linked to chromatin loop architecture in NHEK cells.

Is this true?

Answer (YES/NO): NO